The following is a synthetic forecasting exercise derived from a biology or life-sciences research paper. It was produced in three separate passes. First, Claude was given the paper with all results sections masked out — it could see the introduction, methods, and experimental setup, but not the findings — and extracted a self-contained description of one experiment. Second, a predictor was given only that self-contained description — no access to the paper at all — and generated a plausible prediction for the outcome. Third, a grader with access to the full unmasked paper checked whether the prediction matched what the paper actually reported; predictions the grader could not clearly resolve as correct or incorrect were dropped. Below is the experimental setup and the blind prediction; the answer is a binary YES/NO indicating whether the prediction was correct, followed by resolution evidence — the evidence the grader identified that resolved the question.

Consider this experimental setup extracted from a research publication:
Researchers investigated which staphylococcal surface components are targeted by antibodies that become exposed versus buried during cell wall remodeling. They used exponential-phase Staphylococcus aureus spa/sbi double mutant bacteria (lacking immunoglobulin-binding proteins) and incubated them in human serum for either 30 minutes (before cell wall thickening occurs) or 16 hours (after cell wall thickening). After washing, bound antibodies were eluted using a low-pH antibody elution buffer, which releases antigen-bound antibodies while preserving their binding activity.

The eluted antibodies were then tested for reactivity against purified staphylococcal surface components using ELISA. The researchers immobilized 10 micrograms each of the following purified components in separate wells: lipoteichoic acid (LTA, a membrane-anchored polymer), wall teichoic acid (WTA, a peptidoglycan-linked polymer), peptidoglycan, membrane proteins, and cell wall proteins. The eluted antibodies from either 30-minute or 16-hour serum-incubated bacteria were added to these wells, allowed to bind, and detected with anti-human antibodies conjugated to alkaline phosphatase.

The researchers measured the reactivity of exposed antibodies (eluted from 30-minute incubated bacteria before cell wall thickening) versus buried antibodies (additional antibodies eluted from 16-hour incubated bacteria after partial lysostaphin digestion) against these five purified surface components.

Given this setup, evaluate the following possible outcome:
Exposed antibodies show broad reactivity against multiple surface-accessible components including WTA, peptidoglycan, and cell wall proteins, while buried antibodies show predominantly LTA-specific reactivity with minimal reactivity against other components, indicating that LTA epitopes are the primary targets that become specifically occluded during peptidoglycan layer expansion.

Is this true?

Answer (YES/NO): NO